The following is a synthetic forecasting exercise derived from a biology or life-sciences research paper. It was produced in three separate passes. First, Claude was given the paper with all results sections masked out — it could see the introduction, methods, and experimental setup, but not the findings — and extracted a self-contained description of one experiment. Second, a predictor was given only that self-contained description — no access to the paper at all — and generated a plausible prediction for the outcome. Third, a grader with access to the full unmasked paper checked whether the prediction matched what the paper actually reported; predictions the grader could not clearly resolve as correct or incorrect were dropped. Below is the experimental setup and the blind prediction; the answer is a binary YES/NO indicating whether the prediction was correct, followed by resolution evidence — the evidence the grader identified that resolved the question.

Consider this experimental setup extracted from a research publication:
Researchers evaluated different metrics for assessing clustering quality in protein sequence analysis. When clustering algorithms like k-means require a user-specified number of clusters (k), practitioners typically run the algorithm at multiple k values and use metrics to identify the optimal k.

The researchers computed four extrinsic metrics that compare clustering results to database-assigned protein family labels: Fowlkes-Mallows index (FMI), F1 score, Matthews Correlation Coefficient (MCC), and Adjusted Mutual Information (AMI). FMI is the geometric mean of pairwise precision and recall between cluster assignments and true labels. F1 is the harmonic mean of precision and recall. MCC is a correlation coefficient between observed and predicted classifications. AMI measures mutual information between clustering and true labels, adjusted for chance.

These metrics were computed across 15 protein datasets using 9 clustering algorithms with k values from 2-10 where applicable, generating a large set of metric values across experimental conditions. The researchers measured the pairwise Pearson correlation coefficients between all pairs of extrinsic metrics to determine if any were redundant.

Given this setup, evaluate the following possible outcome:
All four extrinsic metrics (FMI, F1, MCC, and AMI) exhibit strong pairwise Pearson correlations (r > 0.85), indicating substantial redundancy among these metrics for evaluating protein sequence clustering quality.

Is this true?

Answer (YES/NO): NO